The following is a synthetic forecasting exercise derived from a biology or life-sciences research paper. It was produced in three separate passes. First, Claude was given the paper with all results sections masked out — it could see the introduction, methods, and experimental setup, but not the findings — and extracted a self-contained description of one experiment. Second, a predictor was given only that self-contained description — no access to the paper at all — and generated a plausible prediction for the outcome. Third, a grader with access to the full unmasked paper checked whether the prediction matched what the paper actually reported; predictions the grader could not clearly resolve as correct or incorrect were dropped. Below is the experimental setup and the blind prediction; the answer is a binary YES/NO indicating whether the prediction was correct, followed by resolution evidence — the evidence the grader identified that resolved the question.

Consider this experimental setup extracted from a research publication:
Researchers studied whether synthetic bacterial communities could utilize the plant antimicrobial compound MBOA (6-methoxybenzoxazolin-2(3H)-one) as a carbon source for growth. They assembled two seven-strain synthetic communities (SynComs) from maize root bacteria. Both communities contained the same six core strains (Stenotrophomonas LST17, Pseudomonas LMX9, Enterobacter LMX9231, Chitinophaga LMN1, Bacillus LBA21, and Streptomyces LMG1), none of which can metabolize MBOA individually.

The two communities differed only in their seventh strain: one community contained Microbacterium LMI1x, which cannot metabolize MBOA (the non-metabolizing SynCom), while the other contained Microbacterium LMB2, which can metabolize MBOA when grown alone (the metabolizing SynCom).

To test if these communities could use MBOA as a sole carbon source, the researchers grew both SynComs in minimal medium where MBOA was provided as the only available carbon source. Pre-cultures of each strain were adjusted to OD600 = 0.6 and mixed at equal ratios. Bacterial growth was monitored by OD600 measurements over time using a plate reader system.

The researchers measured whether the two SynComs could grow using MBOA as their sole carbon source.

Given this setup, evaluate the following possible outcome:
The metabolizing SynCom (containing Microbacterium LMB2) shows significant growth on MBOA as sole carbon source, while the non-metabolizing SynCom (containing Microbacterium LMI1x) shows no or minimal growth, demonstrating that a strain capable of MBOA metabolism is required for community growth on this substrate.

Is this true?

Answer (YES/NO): YES